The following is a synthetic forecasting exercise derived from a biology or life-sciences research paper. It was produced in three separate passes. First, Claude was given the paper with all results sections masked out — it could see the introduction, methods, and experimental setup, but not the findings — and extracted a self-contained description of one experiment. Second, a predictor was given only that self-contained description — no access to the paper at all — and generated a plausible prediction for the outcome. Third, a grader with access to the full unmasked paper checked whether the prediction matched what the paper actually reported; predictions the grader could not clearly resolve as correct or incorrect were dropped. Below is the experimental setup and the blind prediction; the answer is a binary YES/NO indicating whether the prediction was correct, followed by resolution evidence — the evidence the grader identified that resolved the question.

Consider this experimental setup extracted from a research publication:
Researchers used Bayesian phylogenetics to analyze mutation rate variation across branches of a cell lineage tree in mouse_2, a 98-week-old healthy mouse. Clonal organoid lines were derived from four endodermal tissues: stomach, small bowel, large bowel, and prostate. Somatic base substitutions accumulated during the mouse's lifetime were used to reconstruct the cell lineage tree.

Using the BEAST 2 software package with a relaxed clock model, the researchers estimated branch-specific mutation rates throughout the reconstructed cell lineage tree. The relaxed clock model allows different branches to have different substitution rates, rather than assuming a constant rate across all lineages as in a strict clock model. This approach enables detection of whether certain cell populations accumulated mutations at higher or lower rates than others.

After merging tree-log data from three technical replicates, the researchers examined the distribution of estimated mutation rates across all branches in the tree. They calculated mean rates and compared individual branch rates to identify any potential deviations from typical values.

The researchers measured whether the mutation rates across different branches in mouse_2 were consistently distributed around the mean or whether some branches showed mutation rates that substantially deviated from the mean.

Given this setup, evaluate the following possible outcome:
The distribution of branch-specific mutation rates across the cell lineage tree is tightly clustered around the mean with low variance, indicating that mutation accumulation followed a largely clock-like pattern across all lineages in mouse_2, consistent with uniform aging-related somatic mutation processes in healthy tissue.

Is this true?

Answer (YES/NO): NO